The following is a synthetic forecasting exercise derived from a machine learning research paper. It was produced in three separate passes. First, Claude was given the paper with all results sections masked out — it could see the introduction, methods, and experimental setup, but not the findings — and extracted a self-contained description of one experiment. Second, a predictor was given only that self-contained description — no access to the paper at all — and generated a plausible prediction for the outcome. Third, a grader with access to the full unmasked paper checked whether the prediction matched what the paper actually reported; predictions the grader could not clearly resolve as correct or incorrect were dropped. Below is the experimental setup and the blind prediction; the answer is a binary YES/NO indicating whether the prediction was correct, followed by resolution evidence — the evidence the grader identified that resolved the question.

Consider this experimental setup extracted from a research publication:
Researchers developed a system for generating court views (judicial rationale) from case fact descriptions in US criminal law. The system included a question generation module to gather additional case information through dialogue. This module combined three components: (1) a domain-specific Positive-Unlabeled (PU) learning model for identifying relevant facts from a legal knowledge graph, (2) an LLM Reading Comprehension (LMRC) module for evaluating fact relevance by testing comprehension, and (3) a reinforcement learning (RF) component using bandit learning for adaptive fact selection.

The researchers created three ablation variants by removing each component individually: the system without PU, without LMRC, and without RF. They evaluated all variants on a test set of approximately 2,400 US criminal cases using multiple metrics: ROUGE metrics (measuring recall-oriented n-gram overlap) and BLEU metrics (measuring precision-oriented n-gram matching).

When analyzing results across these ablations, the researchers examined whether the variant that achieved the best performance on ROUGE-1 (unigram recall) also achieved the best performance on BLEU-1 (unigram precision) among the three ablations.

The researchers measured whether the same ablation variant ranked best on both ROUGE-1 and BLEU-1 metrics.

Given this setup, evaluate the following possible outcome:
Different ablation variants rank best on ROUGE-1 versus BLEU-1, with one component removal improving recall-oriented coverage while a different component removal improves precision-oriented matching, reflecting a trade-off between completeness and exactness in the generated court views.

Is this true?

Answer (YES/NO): NO